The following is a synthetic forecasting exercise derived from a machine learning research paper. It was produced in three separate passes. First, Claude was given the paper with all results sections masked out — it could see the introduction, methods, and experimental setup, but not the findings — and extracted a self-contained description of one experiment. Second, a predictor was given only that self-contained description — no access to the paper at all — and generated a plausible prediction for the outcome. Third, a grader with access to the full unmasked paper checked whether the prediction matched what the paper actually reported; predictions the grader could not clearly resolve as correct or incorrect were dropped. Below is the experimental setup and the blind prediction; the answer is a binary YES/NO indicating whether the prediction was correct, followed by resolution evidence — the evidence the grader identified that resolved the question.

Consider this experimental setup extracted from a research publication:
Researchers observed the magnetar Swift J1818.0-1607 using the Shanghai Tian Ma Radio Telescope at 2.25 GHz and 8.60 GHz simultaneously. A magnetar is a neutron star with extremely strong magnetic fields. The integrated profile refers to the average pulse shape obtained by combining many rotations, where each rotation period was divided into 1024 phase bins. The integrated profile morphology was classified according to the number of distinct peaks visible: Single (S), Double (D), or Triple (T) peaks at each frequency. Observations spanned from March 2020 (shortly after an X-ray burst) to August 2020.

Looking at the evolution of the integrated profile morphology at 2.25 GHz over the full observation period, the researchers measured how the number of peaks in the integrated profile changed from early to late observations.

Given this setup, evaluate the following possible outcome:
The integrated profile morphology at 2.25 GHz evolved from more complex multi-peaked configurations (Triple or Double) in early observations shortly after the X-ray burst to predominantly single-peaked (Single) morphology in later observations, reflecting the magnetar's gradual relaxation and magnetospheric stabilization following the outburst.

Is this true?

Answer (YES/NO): NO